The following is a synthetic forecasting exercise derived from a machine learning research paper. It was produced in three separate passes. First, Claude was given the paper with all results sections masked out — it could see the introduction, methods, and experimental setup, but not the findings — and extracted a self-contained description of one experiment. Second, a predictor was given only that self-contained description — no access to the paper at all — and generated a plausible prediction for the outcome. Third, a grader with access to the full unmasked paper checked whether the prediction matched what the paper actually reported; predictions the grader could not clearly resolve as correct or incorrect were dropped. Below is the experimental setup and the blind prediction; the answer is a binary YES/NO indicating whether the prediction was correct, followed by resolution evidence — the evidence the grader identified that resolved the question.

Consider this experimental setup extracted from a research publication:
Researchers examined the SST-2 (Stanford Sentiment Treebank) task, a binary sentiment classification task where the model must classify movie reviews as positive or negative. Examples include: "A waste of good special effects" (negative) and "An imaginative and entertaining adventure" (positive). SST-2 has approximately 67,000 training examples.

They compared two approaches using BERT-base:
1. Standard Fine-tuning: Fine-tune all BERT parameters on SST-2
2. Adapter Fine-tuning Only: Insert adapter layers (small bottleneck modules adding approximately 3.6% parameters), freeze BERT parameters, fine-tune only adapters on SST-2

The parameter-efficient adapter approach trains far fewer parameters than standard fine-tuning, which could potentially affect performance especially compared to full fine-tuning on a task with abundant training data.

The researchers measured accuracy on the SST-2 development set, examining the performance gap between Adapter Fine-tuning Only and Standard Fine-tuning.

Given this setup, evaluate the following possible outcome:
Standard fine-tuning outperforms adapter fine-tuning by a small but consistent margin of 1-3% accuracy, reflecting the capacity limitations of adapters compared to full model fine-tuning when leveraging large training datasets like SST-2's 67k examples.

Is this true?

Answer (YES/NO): NO